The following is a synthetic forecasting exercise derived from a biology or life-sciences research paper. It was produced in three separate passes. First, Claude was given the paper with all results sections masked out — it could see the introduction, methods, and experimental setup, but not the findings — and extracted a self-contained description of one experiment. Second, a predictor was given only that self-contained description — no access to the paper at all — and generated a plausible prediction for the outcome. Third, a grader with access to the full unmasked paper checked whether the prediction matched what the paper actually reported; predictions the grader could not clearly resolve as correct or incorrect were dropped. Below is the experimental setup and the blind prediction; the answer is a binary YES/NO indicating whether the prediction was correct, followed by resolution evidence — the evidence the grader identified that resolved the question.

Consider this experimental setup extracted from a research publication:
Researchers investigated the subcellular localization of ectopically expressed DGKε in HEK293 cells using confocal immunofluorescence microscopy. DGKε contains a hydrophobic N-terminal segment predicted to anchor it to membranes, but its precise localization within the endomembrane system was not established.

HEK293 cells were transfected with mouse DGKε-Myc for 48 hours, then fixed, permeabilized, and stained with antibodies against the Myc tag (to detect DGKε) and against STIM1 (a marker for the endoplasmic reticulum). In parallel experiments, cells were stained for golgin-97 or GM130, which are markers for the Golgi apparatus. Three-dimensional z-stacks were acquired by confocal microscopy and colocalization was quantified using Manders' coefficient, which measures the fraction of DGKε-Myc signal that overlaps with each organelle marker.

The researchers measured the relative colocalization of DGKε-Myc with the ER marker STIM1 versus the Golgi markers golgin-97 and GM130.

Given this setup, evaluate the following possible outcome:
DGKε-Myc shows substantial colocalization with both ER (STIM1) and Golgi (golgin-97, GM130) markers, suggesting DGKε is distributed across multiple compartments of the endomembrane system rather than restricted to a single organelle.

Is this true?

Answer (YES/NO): NO